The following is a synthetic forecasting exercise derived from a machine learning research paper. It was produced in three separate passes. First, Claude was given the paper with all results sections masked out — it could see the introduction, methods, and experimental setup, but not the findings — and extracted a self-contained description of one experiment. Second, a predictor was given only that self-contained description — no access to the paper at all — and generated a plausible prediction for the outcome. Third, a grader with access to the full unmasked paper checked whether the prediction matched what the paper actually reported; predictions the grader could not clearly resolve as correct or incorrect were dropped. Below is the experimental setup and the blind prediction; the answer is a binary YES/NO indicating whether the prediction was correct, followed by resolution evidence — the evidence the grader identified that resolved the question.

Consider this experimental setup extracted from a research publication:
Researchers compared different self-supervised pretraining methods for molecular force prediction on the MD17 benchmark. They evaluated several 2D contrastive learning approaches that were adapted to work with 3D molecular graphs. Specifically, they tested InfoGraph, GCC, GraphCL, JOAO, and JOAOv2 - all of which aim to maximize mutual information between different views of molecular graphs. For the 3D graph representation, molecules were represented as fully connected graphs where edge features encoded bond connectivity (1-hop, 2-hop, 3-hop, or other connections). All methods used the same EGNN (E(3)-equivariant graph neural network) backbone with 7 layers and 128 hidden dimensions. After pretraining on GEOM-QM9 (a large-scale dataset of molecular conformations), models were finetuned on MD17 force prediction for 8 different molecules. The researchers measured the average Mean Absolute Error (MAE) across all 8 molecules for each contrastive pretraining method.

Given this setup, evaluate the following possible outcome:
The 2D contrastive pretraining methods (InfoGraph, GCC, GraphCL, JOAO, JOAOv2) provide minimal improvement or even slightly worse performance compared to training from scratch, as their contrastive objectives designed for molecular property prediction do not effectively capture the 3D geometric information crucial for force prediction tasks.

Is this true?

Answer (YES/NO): NO